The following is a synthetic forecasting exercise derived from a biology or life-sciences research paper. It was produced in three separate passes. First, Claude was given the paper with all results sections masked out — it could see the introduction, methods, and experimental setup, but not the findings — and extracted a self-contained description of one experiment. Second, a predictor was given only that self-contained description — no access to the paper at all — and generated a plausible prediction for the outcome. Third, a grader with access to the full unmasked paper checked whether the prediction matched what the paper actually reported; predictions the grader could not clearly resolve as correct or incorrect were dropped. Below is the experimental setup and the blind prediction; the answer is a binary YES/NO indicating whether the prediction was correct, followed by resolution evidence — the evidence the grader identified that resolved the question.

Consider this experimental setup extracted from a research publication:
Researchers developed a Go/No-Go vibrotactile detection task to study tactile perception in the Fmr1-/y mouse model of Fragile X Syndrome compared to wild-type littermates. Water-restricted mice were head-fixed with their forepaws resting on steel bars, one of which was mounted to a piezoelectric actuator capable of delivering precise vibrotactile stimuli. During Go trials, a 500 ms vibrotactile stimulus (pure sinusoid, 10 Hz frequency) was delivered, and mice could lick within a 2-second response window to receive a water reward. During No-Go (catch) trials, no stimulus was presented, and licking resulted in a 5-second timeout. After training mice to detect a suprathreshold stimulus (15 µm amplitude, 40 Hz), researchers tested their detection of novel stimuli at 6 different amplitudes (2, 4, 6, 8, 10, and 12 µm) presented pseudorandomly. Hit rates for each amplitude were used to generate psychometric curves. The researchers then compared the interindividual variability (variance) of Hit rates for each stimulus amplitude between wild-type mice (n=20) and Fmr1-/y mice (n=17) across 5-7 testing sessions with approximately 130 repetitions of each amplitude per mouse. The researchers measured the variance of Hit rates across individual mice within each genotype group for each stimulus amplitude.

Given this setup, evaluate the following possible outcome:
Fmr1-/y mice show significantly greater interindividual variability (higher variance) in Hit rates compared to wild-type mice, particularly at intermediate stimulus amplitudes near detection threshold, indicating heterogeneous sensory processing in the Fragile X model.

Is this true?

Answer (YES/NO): NO